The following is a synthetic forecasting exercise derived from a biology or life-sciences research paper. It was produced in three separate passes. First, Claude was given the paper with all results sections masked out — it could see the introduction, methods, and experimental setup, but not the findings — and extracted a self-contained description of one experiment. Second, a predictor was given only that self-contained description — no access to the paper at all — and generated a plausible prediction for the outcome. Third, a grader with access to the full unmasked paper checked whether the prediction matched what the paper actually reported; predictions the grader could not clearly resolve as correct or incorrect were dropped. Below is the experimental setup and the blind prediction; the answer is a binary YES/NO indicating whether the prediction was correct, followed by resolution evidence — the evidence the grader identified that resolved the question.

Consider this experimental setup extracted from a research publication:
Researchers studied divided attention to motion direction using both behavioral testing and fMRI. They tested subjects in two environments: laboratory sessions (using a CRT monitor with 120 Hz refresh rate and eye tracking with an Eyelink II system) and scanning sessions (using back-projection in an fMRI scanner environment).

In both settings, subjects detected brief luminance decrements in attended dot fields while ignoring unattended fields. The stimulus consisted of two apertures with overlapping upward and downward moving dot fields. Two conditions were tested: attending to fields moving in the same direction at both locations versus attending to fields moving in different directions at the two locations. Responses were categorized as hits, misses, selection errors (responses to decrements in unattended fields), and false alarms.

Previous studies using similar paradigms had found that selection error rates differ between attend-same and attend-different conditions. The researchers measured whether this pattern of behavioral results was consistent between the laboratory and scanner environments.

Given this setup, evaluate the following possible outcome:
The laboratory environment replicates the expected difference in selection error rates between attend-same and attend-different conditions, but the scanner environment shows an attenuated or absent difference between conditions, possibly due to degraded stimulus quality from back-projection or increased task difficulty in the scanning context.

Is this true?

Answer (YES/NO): NO